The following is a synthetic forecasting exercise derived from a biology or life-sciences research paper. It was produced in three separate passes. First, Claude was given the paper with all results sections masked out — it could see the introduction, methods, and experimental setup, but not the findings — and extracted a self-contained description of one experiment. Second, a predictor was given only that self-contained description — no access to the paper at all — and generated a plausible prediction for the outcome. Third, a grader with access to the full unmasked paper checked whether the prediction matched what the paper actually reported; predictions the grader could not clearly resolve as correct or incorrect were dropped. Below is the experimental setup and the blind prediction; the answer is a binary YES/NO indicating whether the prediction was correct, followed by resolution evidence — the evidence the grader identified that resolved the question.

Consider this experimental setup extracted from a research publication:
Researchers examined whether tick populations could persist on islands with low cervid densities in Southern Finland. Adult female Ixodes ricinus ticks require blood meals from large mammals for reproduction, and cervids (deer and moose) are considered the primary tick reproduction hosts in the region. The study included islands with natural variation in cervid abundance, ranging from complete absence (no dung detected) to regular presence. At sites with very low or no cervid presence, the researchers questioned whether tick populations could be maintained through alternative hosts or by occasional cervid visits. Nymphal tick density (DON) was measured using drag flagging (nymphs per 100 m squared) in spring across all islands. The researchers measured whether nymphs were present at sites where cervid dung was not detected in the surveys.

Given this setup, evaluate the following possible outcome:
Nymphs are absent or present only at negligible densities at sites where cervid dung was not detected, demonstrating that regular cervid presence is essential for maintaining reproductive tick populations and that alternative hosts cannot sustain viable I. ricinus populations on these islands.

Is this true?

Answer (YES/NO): NO